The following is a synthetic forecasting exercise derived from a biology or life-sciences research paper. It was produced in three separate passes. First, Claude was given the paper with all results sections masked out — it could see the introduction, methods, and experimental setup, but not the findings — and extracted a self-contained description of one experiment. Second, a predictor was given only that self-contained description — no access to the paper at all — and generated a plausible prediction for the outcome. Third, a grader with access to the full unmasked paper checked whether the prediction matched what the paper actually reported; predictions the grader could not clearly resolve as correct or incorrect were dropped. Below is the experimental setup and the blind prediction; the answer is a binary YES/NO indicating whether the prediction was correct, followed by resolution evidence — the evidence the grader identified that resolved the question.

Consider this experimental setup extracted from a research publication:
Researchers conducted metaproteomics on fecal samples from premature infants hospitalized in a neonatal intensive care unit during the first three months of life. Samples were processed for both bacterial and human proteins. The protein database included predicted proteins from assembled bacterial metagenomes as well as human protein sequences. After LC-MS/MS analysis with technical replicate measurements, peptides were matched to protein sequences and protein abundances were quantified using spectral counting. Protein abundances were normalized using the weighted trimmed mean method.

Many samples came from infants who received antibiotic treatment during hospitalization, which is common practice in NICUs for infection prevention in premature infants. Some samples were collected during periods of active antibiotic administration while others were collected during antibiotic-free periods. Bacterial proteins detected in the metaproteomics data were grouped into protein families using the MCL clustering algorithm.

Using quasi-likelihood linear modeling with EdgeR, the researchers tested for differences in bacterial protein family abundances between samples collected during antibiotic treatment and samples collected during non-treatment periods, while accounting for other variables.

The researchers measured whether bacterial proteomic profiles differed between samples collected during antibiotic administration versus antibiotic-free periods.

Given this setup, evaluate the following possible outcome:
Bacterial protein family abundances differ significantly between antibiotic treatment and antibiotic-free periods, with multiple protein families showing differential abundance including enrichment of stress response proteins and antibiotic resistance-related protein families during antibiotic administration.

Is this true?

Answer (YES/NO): NO